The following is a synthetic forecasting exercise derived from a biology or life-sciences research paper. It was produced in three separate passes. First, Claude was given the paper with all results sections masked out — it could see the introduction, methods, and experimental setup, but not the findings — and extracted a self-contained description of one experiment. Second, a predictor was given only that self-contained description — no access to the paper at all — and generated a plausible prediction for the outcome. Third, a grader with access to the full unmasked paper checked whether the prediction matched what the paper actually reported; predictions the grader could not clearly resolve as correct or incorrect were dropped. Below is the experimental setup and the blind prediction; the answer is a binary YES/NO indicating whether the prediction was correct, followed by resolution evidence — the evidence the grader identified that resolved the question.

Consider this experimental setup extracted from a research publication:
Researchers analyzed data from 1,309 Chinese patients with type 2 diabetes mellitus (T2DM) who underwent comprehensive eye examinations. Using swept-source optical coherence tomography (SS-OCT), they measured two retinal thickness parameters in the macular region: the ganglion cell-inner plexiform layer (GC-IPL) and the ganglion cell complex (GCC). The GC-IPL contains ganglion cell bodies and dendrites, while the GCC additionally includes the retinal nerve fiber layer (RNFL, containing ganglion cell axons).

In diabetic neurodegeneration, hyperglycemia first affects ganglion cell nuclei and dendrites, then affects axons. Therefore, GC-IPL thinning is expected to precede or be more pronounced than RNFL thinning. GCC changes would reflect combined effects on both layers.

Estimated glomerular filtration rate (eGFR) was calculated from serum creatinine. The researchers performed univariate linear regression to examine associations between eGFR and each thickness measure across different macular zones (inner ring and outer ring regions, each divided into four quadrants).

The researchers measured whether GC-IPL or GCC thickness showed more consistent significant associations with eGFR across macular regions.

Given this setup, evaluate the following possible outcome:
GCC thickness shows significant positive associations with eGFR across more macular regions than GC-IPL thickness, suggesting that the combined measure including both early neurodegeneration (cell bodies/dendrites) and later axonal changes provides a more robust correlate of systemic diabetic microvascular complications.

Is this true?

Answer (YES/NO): NO